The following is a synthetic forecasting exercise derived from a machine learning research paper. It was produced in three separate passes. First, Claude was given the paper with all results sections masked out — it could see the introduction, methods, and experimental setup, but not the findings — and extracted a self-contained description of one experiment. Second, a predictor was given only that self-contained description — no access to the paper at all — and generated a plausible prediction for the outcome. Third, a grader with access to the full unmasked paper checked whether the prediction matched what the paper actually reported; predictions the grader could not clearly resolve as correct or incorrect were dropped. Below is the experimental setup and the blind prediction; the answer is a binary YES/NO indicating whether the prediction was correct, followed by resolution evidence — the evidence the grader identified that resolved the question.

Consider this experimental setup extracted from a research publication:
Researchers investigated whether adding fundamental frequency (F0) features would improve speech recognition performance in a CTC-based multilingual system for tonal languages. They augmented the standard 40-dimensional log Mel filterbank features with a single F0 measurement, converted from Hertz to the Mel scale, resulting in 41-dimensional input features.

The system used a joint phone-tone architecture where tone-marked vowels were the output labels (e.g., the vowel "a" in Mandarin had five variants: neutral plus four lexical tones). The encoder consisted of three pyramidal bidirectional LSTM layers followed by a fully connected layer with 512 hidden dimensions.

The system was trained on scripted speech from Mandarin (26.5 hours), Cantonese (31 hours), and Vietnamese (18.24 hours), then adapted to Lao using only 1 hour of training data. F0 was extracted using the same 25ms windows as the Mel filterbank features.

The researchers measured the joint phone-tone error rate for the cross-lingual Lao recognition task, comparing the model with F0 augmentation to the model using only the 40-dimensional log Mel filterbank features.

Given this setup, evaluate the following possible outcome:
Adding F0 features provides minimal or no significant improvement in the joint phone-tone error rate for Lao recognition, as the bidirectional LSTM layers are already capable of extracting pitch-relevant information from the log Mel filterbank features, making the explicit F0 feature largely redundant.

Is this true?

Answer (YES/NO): NO